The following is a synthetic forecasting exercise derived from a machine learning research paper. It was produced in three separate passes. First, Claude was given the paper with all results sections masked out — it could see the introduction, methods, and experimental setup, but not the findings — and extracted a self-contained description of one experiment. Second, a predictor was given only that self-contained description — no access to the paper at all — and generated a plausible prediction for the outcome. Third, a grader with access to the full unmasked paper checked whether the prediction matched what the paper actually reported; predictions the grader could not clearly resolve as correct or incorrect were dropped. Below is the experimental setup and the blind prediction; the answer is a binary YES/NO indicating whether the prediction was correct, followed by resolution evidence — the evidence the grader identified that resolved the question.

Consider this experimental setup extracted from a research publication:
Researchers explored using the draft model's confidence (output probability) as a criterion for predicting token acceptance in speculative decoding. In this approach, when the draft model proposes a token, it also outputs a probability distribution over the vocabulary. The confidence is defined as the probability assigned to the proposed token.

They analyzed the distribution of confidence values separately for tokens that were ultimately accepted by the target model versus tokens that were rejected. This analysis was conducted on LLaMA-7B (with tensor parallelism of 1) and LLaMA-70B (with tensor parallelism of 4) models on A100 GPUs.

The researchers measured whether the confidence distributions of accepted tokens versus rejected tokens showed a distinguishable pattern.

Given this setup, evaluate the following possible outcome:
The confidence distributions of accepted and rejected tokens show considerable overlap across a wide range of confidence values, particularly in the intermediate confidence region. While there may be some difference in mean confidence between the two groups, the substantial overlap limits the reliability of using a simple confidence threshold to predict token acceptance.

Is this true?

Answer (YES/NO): NO